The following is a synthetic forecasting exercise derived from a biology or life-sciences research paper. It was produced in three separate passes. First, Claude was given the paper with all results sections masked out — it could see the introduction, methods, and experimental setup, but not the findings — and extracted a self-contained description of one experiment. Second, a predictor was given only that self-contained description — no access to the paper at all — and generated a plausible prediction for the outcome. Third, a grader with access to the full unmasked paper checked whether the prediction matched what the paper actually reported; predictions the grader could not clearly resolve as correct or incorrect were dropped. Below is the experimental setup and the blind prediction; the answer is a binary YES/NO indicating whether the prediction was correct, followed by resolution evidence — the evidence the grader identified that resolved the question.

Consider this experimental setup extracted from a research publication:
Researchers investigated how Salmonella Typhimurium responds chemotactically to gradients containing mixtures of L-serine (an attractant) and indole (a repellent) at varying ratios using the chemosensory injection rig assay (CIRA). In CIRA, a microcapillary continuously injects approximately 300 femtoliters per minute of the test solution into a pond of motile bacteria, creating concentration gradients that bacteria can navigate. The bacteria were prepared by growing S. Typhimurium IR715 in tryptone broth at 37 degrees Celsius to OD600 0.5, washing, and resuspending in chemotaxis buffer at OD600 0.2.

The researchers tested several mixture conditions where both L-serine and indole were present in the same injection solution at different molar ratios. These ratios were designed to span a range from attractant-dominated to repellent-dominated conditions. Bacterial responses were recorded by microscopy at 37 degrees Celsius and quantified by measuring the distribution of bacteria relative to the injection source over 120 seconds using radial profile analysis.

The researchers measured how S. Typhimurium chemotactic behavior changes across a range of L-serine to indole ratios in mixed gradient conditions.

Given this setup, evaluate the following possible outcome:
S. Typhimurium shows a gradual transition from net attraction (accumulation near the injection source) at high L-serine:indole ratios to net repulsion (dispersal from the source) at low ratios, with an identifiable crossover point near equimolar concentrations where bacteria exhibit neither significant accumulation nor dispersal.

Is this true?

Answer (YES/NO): NO